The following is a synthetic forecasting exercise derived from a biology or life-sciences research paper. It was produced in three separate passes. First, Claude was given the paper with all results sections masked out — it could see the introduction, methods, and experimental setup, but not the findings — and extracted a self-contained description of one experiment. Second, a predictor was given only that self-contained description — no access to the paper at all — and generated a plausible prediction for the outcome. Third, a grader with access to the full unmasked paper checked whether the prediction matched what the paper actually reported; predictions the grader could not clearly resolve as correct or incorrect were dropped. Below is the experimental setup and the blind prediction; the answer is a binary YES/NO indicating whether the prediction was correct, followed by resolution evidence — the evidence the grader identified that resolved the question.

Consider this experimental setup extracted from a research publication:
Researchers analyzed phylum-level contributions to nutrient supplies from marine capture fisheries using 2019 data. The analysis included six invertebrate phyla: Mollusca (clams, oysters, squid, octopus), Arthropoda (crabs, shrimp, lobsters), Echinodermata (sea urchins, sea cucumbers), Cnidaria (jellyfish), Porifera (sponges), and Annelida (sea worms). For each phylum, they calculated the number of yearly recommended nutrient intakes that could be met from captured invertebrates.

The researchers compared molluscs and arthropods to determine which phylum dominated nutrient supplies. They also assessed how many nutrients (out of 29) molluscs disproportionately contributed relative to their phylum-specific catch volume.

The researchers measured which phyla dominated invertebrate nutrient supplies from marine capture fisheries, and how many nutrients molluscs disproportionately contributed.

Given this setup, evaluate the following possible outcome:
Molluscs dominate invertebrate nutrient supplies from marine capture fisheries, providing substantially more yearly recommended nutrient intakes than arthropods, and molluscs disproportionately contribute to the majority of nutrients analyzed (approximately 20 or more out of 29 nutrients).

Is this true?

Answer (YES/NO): NO